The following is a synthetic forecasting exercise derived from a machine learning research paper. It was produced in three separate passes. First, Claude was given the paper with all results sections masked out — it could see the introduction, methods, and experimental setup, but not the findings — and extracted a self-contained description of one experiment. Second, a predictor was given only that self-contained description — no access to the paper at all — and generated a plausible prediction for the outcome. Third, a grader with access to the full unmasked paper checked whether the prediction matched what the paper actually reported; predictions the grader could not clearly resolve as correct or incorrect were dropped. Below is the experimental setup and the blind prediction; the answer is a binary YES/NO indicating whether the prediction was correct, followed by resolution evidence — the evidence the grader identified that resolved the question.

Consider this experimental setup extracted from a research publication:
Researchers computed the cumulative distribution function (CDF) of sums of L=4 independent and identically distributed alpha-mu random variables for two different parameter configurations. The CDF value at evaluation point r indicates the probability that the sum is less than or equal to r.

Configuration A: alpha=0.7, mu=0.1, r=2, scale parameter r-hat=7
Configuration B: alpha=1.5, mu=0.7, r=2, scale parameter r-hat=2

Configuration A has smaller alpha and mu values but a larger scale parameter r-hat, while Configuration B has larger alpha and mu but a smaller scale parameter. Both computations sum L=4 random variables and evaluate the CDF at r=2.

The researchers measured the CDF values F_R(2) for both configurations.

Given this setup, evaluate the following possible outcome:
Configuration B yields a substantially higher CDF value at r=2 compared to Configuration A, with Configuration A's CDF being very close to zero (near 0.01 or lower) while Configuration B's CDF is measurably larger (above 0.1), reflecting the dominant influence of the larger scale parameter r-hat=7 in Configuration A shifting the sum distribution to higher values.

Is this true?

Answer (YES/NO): NO